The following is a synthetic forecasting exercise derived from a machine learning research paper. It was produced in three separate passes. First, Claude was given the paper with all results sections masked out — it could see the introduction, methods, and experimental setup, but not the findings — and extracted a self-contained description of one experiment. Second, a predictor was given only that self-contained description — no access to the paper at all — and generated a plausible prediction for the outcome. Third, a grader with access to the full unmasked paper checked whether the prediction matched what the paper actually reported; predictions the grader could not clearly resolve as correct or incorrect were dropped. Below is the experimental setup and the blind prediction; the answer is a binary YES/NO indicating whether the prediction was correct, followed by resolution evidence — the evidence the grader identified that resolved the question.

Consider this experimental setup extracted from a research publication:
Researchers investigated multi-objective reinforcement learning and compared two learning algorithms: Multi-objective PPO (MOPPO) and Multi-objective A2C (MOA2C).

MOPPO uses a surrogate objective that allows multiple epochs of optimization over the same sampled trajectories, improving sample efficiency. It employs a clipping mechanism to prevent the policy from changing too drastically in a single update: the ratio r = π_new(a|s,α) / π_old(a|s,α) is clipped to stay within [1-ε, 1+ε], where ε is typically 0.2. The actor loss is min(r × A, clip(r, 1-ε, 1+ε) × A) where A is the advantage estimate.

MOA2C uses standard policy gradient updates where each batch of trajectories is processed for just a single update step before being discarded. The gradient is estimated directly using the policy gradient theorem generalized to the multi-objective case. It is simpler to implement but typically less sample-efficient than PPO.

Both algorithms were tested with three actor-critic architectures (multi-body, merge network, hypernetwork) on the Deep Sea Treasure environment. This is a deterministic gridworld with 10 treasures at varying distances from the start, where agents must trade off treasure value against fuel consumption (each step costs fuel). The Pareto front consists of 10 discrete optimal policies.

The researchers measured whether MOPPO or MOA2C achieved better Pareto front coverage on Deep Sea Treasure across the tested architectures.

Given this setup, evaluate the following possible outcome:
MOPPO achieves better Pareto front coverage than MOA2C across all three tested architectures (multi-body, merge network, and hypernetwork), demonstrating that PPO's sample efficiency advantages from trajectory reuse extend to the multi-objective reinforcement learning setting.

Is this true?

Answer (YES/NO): NO